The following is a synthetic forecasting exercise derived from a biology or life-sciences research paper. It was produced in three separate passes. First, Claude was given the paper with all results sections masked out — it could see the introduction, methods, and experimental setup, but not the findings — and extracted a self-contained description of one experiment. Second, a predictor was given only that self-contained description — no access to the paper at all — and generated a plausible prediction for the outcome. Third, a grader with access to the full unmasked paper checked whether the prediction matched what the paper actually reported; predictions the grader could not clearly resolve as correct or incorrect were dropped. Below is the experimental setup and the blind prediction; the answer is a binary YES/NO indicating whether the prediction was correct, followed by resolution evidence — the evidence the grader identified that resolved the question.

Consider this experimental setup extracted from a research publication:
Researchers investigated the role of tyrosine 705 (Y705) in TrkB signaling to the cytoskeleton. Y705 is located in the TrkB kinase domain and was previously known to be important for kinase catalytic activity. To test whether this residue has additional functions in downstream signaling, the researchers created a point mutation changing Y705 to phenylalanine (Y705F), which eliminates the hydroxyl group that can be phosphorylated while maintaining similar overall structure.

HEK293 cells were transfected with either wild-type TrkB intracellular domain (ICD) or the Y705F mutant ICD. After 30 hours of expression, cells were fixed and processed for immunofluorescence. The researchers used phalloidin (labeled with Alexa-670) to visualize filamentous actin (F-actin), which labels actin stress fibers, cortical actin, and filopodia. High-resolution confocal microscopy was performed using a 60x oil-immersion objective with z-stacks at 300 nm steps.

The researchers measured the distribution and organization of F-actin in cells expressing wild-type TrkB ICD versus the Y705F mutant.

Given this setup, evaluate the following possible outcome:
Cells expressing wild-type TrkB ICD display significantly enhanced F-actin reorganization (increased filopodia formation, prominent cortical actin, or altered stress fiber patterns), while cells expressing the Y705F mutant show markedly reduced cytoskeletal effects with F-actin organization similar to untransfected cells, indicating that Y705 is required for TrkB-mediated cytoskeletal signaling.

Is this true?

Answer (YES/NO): NO